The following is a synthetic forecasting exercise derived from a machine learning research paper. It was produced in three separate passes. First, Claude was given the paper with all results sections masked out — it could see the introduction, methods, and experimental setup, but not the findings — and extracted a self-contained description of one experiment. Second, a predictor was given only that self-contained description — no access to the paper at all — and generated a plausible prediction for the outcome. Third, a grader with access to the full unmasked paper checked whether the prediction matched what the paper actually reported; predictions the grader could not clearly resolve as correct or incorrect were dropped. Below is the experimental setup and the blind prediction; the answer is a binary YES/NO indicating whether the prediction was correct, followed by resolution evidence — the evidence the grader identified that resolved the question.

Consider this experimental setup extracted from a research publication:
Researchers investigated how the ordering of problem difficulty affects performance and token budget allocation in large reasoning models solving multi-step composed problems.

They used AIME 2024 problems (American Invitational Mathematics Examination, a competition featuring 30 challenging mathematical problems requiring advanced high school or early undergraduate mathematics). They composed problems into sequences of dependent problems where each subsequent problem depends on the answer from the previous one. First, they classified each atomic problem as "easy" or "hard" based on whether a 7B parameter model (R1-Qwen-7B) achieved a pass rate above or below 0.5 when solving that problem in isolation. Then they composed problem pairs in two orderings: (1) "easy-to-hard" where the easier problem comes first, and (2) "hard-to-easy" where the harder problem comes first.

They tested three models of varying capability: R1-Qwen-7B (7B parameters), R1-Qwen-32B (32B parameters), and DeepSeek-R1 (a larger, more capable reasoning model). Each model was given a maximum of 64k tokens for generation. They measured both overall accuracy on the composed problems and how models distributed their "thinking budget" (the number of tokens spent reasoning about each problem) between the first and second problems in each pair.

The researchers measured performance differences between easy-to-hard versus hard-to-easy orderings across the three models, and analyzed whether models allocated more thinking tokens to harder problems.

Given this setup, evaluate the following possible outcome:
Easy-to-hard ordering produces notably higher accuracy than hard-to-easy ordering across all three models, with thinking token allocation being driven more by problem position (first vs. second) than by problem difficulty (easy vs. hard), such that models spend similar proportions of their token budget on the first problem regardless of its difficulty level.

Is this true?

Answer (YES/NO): NO